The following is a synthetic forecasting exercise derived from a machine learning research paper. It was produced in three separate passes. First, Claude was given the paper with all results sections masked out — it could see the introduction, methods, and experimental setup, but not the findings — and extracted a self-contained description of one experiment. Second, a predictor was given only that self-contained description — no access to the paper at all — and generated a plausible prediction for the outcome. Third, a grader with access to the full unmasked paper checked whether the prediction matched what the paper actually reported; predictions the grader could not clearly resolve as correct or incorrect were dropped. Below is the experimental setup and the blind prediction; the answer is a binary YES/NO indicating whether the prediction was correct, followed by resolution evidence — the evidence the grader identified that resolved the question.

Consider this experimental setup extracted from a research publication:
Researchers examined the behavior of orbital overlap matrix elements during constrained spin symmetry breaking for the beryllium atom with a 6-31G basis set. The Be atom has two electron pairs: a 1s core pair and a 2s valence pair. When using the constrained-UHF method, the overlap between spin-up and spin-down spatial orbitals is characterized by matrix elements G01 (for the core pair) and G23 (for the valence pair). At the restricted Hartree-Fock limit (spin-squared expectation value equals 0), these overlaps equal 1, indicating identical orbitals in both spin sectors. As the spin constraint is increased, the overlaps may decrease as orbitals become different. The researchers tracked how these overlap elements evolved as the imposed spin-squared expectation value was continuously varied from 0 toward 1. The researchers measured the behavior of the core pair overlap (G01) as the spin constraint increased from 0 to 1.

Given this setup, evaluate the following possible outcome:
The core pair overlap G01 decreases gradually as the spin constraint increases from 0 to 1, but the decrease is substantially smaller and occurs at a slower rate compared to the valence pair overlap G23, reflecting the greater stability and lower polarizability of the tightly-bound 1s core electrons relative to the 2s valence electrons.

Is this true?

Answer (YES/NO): NO